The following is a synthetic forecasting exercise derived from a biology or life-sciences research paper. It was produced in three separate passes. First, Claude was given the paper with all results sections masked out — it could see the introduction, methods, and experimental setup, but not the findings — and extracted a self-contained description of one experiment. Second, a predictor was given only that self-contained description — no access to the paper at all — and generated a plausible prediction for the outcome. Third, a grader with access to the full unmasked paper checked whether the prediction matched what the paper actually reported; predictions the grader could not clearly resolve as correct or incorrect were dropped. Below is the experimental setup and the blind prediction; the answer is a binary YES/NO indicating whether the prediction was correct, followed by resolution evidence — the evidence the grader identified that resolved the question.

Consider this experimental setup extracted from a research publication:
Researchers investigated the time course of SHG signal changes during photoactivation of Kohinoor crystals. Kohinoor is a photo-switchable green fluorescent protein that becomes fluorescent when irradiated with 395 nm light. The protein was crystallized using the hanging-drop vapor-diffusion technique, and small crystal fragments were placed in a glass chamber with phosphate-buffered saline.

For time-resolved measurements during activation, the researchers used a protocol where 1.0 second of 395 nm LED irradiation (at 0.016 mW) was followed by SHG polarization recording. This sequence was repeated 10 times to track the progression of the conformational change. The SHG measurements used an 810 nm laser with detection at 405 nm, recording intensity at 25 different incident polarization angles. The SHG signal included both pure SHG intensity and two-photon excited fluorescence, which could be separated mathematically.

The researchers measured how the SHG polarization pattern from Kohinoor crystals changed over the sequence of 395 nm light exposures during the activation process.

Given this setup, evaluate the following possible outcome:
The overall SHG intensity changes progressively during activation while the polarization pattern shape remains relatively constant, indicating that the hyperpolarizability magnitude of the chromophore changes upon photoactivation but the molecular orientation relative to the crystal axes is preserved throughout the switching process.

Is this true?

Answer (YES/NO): NO